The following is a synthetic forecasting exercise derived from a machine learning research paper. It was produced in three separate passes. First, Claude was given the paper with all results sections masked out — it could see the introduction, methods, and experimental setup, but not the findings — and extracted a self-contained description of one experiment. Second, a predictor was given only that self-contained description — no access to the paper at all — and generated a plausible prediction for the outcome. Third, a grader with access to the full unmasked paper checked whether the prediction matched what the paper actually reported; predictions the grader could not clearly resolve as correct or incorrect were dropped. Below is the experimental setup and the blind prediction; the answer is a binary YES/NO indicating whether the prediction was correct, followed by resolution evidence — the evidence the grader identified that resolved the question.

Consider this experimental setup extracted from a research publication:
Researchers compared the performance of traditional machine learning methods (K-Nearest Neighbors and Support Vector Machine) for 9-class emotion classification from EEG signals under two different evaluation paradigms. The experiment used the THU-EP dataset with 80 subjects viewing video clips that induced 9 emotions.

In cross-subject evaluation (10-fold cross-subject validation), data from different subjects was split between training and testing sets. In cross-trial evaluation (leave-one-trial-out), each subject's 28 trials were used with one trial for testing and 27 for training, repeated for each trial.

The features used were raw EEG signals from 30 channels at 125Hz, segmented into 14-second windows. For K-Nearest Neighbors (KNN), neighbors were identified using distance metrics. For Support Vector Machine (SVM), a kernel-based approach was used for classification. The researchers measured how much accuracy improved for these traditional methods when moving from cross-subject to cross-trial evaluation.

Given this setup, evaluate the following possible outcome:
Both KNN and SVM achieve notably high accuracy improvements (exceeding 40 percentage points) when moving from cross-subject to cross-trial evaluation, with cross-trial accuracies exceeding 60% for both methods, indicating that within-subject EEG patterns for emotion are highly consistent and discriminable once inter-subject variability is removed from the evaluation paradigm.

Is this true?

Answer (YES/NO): NO